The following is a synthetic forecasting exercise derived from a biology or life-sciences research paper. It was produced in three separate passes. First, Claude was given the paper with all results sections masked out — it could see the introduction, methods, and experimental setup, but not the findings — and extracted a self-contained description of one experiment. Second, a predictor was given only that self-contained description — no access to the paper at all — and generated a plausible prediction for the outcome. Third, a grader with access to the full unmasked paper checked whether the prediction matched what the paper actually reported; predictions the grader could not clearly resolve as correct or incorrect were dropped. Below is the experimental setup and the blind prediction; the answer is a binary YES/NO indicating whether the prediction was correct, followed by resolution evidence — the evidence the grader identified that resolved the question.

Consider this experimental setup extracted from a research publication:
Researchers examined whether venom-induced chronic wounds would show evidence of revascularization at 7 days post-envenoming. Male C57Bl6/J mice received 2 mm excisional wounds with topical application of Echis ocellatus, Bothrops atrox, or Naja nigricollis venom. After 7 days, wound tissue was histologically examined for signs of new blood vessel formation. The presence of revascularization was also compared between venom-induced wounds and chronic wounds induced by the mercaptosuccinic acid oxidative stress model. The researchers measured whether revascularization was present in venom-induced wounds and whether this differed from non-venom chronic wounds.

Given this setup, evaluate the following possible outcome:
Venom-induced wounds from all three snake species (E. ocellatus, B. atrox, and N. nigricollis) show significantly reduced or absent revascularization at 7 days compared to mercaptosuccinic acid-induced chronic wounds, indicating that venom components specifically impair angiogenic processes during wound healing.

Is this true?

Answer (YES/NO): NO